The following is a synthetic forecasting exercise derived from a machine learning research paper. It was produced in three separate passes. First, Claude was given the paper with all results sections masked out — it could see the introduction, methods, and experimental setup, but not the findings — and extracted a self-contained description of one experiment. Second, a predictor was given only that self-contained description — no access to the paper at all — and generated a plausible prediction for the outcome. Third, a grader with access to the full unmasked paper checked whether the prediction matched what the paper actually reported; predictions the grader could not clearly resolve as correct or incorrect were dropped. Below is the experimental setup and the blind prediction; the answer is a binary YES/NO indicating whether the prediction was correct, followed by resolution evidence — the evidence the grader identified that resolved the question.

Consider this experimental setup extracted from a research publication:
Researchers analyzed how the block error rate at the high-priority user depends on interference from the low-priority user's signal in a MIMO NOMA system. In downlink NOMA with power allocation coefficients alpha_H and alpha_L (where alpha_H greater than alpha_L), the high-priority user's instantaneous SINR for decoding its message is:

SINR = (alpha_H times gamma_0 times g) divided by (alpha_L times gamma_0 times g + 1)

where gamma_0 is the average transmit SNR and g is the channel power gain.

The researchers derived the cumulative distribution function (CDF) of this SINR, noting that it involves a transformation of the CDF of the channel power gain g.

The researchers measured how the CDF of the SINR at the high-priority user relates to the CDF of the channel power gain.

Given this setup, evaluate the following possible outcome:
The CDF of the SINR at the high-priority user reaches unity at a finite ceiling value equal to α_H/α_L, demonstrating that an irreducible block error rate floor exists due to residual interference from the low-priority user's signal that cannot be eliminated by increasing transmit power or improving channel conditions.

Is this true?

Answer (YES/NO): NO